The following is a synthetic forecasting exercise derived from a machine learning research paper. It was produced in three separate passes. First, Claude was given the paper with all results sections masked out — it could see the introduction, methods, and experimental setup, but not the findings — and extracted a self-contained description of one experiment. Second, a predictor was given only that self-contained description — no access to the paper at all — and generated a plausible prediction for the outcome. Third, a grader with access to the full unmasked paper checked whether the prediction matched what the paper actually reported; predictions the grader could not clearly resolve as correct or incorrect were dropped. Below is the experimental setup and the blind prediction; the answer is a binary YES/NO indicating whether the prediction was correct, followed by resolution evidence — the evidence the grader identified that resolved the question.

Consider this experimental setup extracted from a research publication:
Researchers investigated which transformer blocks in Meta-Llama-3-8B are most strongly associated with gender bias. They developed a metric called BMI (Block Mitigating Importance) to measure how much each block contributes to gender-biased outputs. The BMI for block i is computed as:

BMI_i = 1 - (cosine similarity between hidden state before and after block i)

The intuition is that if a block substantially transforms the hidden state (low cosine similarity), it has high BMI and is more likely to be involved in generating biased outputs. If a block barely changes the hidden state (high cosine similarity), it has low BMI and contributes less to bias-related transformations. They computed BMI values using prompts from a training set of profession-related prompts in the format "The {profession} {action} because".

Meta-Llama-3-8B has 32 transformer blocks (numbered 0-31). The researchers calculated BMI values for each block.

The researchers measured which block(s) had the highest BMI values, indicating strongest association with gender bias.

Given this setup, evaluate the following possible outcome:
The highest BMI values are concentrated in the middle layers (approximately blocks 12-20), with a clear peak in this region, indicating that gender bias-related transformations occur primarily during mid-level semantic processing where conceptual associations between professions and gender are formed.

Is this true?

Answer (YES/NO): NO